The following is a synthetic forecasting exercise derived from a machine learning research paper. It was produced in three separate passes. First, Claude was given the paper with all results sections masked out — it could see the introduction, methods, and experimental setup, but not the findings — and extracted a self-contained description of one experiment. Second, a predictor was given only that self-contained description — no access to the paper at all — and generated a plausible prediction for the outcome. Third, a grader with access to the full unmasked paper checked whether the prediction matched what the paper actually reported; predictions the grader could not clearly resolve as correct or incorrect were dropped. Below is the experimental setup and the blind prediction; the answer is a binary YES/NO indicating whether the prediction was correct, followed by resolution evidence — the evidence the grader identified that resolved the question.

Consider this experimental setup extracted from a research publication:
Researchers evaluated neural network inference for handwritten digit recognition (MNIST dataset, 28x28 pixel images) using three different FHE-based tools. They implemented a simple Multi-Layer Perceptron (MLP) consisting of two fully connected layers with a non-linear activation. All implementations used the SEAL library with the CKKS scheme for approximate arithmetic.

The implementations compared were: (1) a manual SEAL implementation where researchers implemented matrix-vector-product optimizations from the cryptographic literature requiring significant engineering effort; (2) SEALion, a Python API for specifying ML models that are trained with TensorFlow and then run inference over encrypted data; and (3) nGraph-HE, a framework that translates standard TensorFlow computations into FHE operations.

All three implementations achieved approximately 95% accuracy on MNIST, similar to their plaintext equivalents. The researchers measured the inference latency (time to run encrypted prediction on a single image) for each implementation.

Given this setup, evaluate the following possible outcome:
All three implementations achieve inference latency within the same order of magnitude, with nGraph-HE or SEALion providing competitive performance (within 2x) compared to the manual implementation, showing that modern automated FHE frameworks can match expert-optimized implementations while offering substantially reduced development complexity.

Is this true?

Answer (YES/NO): NO